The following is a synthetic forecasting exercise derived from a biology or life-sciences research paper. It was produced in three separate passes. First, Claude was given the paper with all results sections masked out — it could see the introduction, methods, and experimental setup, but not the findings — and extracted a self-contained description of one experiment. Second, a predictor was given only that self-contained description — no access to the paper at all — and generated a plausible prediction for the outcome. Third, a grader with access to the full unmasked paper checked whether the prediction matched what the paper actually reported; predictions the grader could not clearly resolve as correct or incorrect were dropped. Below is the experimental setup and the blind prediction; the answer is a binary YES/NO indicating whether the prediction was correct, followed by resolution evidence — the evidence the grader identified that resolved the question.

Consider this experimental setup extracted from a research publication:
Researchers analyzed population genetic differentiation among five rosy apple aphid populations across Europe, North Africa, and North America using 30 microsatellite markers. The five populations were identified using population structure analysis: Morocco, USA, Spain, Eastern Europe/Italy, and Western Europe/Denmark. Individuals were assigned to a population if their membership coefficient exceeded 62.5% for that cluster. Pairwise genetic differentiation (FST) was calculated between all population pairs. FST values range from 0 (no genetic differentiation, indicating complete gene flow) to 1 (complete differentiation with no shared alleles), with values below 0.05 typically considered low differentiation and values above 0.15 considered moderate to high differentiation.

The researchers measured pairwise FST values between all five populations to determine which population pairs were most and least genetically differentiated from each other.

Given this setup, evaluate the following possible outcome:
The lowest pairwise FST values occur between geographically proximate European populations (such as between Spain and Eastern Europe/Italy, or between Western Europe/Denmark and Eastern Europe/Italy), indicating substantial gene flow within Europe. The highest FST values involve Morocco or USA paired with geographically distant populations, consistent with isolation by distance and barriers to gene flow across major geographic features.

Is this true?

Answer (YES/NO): NO